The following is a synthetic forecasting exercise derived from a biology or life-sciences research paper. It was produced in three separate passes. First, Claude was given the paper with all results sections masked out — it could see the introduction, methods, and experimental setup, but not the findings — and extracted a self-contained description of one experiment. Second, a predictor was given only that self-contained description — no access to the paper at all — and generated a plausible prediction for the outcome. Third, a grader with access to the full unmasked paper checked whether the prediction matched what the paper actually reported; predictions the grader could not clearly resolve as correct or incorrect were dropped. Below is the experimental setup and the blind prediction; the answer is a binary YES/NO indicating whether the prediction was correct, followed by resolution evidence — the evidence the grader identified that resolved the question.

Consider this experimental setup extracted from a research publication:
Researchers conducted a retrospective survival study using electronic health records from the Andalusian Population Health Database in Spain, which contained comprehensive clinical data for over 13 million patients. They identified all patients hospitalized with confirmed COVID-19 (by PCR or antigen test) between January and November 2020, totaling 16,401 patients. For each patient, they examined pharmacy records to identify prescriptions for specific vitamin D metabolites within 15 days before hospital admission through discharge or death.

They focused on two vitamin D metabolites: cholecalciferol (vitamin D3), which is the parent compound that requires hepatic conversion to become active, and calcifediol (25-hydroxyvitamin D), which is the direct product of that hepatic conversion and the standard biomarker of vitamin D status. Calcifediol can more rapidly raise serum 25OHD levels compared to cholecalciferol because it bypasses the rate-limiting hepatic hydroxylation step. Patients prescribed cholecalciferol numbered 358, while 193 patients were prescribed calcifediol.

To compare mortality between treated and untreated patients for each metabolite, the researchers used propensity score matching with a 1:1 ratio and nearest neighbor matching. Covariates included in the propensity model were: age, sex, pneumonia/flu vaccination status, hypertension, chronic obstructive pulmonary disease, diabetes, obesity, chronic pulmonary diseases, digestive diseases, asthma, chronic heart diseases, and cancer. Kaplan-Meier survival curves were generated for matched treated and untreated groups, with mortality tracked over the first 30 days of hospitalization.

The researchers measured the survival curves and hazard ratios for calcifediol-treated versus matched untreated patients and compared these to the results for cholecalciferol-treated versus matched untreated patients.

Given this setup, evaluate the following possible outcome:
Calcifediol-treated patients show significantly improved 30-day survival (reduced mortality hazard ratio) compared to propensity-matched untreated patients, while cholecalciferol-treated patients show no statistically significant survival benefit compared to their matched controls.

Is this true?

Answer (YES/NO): NO